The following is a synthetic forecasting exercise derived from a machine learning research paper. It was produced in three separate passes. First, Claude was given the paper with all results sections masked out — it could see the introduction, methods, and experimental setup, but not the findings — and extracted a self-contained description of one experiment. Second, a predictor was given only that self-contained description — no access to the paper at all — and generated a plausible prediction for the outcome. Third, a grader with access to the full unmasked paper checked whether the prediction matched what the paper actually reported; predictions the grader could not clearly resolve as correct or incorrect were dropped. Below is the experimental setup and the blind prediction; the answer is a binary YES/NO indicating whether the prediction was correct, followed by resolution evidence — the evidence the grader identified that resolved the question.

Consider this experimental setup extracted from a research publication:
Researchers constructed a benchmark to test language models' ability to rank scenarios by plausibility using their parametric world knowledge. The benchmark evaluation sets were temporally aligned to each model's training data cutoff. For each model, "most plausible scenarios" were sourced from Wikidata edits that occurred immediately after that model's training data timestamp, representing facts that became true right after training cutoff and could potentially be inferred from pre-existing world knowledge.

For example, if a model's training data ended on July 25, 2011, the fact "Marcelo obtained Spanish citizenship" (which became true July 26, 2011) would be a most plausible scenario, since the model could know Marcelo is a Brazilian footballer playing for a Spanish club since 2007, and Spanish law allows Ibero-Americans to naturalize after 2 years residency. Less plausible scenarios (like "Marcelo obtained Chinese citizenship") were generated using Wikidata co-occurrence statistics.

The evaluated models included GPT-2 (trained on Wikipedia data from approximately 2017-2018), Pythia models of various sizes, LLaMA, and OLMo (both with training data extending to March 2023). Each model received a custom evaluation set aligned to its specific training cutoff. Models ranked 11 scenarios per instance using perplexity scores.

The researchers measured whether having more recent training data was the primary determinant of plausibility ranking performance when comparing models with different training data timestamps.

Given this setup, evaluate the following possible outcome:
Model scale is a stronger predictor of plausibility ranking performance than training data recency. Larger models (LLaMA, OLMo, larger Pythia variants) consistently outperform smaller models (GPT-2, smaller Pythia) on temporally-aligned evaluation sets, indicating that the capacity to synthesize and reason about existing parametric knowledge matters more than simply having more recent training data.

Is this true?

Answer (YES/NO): NO